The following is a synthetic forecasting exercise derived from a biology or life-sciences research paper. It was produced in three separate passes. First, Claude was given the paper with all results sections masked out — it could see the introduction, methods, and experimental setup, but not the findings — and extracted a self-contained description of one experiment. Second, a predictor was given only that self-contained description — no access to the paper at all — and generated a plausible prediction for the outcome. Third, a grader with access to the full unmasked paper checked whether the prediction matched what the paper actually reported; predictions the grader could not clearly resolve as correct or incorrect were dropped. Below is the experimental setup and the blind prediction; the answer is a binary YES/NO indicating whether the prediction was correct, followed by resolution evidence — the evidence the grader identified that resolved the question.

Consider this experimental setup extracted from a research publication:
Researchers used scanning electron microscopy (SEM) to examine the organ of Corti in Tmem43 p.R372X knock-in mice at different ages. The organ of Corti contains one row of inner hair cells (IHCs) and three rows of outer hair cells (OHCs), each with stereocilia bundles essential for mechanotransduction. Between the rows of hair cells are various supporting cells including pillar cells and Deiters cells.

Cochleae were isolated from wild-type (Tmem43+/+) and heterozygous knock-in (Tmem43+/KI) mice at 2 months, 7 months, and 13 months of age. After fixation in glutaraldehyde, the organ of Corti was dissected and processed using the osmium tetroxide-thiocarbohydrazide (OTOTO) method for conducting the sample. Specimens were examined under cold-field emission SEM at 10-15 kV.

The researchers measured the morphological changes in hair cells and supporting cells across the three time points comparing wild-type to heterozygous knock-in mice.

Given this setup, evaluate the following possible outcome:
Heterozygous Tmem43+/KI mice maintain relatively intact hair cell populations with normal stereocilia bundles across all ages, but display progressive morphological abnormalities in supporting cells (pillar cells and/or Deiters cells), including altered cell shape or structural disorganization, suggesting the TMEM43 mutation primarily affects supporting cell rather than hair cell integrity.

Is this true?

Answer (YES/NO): NO